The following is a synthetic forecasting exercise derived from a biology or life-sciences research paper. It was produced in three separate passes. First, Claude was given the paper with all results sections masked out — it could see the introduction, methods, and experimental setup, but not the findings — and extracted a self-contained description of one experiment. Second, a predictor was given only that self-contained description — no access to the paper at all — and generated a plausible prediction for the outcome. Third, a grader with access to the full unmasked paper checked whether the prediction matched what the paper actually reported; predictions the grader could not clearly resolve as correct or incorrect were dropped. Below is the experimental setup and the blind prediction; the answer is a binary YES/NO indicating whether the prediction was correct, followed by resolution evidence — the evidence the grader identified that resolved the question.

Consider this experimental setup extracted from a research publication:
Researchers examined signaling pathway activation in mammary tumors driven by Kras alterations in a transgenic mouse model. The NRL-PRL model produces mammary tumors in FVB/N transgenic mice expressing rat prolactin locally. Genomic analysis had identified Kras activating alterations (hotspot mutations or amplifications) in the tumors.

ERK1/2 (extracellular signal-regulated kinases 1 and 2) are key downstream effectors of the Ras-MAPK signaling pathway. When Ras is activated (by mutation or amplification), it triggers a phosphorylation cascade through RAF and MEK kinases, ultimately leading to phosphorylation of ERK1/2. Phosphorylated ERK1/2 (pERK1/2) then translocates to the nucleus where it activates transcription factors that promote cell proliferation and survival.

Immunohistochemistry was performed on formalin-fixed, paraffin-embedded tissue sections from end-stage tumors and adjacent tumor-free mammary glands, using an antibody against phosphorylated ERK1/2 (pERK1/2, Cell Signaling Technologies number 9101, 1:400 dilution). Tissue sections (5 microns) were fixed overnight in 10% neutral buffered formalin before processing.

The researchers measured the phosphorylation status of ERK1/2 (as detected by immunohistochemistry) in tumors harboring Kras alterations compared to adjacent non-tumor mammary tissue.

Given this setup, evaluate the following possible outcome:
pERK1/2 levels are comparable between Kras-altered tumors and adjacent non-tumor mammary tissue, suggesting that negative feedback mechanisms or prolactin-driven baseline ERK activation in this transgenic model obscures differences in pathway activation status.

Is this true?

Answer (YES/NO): NO